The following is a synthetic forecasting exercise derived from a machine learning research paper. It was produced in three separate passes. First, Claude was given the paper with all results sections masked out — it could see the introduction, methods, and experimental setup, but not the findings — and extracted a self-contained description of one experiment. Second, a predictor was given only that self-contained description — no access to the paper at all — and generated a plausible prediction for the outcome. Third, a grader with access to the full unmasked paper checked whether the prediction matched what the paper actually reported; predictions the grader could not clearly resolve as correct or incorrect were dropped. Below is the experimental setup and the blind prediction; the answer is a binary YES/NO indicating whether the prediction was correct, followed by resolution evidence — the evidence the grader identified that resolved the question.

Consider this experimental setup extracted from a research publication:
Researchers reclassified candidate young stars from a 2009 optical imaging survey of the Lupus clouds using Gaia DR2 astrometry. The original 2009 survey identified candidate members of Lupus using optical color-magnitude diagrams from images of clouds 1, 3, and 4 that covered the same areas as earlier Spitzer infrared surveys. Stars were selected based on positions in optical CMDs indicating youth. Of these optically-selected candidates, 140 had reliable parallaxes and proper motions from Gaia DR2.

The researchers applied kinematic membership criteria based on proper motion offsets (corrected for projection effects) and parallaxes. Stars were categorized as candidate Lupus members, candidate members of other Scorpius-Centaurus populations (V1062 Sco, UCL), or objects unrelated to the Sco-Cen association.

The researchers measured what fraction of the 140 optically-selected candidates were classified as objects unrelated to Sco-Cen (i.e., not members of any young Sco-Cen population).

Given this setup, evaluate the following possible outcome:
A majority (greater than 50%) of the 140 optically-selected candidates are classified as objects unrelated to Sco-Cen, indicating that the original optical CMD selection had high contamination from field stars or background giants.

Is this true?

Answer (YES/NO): YES